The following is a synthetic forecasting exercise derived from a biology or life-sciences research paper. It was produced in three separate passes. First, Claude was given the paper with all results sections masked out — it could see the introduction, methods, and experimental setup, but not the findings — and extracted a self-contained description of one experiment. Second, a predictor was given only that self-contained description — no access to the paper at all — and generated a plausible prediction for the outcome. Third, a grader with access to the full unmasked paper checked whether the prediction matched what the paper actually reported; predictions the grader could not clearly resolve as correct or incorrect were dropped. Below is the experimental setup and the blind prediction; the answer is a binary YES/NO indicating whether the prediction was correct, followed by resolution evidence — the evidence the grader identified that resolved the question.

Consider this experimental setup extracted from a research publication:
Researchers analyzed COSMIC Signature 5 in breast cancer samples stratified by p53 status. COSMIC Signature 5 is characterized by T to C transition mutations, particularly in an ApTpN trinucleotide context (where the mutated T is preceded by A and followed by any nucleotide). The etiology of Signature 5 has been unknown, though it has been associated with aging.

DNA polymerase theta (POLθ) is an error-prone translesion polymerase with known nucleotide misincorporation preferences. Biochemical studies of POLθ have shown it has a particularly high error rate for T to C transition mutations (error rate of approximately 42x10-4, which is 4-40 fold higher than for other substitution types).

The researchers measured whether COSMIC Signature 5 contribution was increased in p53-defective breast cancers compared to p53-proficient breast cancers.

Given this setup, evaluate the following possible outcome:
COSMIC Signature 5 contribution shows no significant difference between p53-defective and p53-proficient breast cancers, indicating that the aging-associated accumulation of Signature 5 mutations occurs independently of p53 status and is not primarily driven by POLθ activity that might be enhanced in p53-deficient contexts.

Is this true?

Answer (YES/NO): NO